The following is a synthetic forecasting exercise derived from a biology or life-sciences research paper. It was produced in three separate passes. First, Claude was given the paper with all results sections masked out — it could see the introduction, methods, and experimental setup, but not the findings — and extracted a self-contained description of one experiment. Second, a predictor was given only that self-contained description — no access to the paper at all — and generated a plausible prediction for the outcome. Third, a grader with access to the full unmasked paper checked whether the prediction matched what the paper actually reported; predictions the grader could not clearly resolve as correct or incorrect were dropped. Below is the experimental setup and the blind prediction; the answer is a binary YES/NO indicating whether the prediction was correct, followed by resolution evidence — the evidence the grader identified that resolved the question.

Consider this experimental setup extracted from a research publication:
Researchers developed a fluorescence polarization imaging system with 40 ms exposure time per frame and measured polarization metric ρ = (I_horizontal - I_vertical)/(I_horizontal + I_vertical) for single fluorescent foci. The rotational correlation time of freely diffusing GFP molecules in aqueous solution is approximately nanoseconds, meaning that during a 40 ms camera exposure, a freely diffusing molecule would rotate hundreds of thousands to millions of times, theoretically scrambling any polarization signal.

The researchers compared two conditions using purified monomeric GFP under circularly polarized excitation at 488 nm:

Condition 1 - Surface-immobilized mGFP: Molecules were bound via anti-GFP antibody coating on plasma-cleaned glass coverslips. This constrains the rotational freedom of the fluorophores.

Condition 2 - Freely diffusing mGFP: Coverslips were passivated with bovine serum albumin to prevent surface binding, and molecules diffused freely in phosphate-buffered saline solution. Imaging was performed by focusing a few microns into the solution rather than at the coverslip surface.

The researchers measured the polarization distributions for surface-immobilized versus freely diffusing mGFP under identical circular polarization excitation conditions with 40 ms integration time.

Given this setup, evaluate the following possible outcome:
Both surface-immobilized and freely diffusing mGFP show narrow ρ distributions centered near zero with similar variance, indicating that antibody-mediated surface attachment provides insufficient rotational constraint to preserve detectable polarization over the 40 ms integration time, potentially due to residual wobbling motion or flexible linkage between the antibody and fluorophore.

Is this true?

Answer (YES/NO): NO